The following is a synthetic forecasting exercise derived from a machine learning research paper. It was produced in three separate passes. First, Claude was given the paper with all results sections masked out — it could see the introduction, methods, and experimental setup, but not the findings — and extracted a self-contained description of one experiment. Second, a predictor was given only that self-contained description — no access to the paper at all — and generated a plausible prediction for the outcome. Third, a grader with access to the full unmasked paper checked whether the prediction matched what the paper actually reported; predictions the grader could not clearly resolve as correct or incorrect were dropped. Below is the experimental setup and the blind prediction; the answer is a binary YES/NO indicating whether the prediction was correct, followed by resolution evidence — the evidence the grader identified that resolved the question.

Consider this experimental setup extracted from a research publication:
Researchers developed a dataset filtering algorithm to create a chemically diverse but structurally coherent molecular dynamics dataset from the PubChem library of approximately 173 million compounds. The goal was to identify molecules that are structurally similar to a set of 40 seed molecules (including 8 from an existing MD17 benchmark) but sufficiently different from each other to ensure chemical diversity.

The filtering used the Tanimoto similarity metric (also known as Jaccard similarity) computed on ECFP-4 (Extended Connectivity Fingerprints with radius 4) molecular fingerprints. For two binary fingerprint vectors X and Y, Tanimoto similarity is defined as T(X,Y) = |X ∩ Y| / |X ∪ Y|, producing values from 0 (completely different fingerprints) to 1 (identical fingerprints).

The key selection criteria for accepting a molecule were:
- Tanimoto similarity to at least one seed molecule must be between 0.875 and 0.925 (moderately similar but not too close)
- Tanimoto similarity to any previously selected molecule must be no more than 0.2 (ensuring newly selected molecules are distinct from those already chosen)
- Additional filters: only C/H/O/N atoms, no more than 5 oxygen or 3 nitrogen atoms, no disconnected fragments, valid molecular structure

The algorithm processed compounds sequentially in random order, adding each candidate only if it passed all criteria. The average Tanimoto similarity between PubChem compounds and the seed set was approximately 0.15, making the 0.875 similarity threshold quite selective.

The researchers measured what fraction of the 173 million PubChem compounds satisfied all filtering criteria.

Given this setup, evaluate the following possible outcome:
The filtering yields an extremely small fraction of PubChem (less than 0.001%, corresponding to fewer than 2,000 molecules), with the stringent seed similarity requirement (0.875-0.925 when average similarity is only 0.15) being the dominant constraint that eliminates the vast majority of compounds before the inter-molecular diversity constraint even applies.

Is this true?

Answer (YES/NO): NO